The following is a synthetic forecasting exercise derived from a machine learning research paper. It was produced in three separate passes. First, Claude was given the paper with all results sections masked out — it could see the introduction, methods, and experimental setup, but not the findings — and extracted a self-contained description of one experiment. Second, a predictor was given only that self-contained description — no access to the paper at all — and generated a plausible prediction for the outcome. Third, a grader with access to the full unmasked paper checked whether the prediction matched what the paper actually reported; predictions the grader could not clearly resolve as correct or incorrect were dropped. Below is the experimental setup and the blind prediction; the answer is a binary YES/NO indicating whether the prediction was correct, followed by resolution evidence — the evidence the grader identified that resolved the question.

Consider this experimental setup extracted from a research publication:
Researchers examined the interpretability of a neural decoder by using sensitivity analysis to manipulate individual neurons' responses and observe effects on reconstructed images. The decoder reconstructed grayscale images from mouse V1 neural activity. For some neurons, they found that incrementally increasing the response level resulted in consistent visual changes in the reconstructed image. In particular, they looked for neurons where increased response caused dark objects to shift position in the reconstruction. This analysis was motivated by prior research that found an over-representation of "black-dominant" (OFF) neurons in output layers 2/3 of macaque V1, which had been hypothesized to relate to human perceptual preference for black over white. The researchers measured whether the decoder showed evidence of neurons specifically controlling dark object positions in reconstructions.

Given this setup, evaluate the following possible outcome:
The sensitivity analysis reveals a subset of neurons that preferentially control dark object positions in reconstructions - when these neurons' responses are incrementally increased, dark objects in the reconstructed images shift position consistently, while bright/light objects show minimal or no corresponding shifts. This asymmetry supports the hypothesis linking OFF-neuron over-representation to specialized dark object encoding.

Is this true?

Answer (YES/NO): NO